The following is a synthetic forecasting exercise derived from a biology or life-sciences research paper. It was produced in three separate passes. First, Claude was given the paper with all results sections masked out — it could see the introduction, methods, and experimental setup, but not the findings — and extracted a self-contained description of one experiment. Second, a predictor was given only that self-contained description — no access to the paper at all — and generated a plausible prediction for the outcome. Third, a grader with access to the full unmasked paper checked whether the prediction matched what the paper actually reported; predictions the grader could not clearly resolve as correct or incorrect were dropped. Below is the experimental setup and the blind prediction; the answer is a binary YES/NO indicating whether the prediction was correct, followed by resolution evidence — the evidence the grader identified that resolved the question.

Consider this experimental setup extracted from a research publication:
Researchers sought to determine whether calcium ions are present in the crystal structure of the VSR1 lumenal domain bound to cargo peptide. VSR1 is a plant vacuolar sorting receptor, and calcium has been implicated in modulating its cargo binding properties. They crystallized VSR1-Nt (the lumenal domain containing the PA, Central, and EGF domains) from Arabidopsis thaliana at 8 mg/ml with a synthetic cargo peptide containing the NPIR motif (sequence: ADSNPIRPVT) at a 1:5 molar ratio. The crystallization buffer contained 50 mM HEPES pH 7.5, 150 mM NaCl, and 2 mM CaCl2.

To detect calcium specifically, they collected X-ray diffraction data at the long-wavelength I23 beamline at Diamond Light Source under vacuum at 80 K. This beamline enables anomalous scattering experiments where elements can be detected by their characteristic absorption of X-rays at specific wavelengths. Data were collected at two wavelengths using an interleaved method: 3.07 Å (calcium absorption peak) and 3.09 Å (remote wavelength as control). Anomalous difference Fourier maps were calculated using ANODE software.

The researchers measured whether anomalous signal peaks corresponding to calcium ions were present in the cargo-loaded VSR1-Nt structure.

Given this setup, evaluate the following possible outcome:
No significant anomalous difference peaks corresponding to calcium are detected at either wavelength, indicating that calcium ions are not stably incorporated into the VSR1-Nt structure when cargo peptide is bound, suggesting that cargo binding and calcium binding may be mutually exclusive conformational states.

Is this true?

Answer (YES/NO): NO